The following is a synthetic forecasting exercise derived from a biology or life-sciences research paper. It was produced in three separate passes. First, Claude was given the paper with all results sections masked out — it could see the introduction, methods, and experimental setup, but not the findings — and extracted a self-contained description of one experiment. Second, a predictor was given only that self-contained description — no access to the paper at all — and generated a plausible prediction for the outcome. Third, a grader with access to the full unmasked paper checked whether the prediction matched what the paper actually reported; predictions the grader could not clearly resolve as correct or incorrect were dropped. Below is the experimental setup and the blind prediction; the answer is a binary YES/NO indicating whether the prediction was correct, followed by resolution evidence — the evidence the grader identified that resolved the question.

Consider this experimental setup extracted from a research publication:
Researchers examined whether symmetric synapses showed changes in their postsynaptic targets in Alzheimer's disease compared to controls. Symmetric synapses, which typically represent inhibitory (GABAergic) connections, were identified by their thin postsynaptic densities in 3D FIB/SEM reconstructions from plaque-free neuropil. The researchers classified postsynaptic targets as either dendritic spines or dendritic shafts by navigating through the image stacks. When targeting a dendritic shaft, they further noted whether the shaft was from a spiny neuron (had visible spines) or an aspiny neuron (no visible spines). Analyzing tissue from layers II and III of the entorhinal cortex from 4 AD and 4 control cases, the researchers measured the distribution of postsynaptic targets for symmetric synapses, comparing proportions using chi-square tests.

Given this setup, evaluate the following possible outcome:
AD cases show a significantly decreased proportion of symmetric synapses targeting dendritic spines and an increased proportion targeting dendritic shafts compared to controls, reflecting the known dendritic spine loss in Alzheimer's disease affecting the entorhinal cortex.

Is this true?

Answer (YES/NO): NO